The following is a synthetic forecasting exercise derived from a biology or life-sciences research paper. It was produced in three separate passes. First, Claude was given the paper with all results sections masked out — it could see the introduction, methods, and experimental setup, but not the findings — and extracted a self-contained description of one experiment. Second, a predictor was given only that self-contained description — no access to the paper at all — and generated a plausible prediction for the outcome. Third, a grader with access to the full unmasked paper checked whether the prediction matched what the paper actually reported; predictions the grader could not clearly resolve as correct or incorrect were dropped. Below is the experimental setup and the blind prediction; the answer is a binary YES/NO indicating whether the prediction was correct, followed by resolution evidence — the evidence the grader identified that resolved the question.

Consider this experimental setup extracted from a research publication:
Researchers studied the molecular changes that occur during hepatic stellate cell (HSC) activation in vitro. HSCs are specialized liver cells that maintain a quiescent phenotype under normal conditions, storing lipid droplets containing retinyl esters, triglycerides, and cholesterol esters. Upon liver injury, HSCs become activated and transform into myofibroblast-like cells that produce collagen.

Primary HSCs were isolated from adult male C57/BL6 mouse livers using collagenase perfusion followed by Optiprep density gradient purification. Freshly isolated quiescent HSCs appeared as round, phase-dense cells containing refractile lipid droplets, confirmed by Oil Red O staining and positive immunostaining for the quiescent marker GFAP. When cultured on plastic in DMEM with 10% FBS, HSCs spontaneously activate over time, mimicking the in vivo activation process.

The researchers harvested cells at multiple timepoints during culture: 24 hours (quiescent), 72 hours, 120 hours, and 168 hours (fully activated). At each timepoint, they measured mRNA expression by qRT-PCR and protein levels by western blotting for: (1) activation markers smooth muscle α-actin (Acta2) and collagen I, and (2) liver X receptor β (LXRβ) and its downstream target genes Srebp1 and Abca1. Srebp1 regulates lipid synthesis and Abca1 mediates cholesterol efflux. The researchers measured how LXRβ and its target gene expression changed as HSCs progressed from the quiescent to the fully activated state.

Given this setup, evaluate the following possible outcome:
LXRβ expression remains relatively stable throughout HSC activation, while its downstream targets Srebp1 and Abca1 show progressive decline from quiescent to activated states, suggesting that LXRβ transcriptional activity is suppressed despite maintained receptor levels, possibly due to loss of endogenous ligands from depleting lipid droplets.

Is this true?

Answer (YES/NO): NO